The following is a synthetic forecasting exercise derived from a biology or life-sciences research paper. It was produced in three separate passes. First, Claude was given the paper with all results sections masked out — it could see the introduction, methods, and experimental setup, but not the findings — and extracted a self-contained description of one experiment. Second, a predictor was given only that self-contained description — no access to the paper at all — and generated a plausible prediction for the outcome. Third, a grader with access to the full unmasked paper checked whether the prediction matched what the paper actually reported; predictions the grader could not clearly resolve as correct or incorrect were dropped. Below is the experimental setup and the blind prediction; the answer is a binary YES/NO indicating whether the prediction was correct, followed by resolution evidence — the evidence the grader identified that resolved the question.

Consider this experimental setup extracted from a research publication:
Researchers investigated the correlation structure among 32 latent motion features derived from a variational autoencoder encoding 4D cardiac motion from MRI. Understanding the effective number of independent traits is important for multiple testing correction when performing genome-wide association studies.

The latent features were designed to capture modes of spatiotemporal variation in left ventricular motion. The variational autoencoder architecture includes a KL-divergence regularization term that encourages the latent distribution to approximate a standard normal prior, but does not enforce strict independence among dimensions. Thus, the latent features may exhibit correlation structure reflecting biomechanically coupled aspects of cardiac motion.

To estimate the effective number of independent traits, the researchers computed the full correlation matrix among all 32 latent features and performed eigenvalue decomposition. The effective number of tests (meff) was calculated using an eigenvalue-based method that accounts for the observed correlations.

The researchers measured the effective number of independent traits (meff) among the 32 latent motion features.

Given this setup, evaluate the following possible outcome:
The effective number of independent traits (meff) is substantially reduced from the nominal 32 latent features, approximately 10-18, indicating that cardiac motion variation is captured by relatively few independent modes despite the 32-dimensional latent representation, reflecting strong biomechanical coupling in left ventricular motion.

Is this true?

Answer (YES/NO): NO